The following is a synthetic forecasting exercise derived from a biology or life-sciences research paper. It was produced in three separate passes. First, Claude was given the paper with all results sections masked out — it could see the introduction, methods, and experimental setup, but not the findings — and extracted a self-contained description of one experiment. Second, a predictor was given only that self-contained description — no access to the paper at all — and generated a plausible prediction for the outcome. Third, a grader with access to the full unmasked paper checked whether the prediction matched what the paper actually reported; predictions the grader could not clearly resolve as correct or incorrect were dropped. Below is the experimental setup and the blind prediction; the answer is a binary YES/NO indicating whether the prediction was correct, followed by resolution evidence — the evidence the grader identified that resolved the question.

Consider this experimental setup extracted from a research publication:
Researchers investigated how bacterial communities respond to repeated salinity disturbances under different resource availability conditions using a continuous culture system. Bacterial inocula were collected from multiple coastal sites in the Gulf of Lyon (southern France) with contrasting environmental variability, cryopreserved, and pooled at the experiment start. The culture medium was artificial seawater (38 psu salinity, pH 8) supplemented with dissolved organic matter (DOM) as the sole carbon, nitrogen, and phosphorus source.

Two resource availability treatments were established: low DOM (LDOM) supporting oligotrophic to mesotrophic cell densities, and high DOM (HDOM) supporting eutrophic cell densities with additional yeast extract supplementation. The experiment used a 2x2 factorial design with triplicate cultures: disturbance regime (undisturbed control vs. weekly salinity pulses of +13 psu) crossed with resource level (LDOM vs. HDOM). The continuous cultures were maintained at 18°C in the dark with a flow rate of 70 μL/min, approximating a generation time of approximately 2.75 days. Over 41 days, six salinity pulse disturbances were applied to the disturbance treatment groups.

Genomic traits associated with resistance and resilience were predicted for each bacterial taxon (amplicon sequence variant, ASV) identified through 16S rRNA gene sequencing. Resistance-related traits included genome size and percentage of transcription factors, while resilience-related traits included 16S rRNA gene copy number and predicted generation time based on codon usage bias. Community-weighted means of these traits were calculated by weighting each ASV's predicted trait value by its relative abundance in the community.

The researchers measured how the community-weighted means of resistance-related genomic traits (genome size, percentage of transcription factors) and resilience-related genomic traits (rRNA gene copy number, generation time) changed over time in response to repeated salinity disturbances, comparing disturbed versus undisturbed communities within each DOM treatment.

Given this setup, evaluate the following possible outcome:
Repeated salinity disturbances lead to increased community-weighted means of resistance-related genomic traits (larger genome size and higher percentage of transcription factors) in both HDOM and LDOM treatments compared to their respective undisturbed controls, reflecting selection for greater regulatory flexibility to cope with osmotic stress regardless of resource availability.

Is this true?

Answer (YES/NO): NO